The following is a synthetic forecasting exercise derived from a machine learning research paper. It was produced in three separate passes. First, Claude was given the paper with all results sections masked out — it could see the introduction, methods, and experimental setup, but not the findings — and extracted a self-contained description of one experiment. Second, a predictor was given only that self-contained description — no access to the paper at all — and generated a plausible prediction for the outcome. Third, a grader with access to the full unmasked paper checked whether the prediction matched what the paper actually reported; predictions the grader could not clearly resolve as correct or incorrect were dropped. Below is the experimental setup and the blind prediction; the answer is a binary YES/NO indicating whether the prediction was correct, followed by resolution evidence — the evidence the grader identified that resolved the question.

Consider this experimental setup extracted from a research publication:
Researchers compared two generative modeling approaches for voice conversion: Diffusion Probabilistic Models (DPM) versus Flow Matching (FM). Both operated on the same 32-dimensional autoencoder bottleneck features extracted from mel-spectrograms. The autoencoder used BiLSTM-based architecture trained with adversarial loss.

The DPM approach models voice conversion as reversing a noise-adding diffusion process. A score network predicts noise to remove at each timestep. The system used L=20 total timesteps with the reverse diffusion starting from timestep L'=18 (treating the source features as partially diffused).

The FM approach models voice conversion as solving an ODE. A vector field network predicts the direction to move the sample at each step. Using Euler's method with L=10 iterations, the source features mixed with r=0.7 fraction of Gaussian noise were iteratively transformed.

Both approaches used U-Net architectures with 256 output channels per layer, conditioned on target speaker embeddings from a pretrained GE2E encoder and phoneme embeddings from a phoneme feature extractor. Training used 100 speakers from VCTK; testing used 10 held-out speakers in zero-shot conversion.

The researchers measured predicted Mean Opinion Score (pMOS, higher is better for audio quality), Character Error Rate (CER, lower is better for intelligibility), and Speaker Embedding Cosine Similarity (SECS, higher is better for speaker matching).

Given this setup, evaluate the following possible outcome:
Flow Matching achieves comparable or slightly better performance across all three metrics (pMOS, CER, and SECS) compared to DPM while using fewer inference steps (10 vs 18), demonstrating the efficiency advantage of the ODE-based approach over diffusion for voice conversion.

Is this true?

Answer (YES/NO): NO